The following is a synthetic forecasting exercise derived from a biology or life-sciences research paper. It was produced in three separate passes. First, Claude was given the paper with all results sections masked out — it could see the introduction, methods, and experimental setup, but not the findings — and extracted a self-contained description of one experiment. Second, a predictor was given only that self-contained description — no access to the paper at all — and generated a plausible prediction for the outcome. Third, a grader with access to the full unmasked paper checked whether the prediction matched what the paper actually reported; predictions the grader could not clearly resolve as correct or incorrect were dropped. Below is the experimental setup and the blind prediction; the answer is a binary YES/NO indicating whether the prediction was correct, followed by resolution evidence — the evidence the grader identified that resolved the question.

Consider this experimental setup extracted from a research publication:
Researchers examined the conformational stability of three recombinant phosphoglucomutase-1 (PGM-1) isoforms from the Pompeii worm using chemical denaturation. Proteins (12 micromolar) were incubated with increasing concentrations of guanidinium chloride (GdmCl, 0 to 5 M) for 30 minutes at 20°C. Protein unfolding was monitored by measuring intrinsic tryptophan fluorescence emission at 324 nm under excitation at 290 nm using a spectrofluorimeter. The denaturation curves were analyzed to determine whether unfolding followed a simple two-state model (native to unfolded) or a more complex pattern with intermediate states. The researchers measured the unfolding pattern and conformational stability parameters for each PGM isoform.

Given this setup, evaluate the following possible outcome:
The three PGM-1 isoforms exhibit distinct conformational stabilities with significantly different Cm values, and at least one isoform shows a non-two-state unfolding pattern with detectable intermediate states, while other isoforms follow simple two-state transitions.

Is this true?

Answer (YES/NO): NO